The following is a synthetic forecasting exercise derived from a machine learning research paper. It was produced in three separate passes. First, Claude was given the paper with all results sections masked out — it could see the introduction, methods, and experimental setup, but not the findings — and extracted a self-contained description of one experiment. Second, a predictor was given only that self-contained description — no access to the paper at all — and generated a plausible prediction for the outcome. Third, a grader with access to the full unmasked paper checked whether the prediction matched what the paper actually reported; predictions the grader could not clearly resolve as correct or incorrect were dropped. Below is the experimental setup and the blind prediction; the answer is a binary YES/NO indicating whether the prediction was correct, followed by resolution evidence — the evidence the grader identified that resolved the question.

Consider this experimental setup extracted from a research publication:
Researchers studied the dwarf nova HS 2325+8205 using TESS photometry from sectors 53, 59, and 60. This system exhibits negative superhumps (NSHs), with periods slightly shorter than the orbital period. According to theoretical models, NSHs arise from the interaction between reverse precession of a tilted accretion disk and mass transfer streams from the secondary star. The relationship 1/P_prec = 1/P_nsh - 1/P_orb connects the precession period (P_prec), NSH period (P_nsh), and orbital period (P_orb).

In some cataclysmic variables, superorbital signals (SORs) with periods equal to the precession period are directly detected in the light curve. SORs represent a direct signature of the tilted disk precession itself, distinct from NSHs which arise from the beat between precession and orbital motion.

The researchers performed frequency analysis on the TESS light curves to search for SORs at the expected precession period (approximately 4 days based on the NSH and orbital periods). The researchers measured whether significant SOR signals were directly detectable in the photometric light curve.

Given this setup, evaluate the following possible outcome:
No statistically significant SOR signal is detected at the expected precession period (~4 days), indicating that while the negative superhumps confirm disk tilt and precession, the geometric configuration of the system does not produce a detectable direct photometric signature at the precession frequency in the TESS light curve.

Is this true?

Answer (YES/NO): YES